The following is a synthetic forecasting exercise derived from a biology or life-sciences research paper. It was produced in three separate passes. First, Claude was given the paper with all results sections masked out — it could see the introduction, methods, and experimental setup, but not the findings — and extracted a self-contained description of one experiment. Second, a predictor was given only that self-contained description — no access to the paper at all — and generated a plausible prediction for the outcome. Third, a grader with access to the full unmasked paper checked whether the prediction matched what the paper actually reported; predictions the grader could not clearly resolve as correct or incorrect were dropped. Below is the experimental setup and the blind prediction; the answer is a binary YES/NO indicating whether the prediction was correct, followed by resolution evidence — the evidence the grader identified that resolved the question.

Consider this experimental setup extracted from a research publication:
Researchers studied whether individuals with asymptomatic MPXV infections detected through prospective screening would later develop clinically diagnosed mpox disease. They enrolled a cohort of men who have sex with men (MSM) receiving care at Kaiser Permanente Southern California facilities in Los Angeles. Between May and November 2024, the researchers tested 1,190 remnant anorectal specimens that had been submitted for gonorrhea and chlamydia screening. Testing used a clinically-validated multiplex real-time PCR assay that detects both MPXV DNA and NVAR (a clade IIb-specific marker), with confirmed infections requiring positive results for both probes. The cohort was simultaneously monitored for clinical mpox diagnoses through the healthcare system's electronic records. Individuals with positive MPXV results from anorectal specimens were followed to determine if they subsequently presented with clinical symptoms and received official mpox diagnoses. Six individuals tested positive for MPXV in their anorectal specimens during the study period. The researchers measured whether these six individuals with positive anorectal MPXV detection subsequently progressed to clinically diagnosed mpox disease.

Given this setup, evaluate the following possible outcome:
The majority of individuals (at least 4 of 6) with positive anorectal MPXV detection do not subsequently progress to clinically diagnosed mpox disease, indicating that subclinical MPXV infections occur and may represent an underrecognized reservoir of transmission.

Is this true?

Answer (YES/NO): YES